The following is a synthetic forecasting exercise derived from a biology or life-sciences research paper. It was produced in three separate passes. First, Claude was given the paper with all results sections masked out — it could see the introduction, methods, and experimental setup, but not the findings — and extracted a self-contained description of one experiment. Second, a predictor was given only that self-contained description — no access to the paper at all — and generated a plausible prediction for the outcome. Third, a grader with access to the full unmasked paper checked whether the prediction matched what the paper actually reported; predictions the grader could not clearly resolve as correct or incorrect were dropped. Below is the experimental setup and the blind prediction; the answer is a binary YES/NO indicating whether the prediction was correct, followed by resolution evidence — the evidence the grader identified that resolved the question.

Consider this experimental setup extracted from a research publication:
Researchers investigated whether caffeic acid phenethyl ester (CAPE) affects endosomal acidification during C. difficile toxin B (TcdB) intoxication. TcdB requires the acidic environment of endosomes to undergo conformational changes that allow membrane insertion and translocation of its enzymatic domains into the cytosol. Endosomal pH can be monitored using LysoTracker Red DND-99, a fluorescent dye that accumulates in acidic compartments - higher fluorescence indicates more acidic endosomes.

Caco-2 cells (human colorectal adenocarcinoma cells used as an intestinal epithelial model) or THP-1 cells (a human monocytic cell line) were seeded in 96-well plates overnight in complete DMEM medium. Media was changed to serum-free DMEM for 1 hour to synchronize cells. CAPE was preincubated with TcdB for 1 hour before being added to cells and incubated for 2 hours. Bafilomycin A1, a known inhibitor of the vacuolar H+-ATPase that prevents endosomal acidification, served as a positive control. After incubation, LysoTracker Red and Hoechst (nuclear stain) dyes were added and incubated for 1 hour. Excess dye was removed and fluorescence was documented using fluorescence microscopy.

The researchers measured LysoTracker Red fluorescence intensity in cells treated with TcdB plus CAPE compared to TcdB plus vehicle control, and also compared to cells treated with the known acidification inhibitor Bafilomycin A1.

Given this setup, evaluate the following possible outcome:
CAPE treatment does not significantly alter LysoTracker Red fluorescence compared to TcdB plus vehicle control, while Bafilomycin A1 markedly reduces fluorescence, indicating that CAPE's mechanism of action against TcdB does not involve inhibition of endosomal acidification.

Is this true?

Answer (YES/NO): YES